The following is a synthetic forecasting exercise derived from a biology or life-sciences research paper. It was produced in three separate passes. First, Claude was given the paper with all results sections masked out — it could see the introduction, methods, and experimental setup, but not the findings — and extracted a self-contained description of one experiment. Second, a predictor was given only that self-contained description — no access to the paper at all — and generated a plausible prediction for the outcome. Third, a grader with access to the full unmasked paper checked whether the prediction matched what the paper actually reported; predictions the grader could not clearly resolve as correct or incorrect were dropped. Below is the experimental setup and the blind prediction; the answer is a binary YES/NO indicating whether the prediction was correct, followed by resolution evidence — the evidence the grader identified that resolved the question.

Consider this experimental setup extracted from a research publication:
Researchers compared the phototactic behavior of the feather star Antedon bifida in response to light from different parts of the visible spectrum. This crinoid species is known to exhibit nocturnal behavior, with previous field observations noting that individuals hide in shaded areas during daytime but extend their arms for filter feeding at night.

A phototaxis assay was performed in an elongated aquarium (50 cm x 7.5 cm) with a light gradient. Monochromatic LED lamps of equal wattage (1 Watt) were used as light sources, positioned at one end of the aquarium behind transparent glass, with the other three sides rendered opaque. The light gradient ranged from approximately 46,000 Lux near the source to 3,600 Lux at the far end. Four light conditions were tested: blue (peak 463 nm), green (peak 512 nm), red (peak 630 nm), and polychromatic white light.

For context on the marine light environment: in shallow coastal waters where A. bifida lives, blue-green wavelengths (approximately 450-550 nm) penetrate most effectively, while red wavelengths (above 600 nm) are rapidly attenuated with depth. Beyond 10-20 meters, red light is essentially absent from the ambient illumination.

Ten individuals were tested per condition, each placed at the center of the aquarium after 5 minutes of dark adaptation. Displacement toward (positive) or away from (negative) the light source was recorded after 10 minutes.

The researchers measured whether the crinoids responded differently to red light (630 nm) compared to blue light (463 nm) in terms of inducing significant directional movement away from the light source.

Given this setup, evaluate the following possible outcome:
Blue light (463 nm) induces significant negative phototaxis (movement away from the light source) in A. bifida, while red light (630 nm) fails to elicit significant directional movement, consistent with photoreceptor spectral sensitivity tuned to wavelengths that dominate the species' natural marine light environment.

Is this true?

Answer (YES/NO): NO